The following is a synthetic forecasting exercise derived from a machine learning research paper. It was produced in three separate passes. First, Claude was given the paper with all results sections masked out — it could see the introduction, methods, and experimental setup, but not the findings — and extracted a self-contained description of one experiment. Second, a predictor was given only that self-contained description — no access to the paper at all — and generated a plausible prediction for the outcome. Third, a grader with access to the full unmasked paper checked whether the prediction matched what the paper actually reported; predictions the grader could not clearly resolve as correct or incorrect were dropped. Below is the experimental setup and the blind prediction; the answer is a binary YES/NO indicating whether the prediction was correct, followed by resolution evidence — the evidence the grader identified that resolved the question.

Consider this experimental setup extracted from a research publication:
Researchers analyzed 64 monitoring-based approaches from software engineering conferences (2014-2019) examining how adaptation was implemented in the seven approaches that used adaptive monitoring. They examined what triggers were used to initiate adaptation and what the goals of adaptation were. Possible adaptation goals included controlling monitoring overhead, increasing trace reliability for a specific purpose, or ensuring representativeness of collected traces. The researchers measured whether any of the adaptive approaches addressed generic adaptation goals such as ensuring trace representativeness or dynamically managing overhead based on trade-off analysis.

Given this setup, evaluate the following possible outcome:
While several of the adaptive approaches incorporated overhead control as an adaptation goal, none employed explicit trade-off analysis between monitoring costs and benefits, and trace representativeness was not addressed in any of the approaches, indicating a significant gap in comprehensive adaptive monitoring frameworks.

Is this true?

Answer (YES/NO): YES